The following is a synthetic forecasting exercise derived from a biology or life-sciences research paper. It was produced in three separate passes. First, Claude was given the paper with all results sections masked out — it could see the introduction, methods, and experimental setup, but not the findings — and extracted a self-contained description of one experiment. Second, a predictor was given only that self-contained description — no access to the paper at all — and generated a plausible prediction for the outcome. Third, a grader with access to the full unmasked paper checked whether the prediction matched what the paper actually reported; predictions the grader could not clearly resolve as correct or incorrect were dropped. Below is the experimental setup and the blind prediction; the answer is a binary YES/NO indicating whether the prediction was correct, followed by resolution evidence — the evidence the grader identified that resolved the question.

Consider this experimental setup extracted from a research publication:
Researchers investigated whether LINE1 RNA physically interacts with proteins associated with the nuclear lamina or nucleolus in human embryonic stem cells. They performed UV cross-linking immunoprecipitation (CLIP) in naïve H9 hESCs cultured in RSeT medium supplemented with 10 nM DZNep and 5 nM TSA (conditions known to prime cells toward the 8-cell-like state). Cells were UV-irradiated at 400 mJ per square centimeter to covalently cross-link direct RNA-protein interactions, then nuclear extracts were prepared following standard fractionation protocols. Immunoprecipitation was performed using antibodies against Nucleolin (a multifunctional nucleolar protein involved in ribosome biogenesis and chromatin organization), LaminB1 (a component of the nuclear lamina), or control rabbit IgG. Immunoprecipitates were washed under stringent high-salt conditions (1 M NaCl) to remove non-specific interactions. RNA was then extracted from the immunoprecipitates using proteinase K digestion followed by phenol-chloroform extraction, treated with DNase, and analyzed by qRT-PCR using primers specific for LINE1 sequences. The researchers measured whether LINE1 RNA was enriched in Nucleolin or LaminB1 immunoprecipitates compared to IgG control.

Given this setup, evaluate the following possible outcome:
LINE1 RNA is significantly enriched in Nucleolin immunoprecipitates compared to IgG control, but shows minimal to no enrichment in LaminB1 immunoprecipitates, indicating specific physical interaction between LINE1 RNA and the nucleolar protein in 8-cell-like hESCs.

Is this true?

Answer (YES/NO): NO